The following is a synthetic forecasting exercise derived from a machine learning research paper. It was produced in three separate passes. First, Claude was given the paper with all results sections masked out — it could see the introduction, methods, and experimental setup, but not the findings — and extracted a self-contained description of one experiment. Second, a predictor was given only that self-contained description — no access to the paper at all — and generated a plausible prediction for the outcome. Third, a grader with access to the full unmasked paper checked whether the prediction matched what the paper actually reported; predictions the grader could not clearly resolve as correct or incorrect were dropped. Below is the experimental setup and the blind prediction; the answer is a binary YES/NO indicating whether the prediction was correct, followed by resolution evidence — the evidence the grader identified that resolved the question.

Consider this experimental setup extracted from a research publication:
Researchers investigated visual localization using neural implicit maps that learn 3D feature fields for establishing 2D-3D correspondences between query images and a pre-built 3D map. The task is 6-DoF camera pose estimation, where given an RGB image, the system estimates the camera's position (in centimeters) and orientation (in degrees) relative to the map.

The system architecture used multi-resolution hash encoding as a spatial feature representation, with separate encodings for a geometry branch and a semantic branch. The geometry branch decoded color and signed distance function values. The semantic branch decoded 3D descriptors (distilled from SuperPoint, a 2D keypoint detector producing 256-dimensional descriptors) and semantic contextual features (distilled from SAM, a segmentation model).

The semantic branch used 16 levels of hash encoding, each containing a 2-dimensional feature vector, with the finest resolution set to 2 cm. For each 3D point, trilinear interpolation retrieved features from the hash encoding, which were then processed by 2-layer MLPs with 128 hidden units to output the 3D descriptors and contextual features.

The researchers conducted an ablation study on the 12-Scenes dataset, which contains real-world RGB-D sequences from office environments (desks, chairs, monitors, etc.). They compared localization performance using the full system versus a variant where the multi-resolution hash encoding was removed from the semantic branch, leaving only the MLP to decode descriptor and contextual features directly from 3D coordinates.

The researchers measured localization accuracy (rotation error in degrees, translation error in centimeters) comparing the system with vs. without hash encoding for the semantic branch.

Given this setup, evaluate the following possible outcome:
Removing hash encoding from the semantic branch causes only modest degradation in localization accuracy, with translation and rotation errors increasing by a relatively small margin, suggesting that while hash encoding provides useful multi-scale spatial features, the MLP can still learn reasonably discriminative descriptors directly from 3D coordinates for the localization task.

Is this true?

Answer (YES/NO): NO